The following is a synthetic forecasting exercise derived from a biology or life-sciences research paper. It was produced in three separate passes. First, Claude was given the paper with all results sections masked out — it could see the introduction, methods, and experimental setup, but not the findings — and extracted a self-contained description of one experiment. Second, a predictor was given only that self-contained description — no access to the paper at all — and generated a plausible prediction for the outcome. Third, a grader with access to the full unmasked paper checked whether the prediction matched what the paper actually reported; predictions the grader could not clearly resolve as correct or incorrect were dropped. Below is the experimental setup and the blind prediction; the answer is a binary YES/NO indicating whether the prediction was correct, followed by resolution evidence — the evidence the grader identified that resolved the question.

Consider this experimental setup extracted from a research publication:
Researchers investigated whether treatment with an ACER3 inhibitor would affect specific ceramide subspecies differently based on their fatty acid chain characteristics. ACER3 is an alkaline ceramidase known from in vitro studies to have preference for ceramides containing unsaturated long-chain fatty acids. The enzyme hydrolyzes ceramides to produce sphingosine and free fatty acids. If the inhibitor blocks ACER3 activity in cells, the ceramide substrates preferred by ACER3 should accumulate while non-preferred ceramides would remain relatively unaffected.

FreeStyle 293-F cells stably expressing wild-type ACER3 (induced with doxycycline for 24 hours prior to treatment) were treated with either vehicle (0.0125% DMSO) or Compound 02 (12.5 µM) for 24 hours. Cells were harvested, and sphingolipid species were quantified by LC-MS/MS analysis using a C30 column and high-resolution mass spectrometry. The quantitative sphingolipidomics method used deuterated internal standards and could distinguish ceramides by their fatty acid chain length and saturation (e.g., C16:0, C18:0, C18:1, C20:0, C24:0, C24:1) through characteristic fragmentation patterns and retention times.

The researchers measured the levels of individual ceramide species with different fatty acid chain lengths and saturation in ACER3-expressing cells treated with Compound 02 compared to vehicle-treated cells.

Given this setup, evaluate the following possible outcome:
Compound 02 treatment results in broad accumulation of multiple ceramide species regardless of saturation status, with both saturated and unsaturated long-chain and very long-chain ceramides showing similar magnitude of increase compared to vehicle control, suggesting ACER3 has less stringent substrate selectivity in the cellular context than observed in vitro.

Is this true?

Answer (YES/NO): NO